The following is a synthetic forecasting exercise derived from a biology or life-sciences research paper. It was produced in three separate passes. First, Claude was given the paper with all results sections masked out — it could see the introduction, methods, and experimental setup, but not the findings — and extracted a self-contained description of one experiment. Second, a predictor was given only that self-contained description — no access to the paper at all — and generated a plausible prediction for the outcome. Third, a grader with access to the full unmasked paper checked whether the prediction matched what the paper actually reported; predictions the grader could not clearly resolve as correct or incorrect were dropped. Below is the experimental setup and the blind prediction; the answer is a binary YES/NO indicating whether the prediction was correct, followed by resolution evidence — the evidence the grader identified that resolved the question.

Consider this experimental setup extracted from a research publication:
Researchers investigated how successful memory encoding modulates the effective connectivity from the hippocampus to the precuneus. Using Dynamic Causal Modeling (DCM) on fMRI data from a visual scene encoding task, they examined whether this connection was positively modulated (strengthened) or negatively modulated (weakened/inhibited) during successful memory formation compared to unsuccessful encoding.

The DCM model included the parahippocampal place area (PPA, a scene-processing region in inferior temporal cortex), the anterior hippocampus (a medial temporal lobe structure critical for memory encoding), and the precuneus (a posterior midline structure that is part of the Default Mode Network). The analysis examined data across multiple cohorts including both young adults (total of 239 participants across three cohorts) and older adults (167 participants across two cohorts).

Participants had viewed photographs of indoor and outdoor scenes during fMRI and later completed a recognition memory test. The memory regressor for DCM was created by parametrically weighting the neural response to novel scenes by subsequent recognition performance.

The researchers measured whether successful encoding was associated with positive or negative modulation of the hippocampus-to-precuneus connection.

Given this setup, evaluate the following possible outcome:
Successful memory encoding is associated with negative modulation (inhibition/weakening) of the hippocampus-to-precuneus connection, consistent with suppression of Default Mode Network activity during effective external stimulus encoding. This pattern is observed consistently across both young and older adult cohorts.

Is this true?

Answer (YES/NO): NO